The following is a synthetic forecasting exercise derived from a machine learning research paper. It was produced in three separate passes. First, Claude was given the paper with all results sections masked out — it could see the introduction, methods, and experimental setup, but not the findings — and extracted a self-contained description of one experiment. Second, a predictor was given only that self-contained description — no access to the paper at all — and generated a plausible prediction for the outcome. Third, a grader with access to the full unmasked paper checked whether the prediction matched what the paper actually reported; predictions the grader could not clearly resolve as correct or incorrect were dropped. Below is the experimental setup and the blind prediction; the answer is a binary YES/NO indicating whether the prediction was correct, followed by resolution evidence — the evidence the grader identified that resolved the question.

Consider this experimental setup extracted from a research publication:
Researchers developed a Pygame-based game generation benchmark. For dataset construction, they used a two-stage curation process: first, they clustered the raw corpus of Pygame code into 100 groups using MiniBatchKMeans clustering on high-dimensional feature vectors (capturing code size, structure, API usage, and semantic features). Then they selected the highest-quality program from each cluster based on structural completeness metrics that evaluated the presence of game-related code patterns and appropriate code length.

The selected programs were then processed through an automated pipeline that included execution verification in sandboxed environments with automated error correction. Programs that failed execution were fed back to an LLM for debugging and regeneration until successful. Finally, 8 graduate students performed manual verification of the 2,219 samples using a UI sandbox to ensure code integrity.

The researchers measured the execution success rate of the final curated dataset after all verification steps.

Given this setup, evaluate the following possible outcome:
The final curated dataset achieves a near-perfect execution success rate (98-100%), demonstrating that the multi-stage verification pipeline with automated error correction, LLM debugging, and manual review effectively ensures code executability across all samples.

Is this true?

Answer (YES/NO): YES